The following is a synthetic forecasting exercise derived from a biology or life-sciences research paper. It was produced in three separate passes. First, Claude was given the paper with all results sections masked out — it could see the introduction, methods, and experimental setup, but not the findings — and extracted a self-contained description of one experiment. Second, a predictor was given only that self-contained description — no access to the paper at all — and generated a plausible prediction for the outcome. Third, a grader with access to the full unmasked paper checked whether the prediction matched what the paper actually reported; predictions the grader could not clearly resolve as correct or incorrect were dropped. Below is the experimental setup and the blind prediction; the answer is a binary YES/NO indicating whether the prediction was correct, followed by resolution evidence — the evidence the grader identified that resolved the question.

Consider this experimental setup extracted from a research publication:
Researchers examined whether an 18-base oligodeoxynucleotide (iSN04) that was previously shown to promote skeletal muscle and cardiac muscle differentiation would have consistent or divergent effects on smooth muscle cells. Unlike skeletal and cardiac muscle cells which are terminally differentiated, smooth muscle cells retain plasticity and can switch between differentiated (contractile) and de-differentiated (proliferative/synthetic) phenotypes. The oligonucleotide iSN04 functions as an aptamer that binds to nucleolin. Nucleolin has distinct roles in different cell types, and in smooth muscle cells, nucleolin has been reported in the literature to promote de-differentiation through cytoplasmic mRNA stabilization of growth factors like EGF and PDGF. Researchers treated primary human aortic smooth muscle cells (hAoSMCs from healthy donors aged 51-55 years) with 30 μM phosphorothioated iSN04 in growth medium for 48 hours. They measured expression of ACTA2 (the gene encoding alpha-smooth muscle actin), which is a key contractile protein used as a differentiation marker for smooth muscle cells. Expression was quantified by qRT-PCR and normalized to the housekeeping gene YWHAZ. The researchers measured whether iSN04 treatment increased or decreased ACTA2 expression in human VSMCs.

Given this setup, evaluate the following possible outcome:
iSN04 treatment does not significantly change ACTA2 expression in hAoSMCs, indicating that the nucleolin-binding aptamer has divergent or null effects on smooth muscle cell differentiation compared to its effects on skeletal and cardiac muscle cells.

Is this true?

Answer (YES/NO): NO